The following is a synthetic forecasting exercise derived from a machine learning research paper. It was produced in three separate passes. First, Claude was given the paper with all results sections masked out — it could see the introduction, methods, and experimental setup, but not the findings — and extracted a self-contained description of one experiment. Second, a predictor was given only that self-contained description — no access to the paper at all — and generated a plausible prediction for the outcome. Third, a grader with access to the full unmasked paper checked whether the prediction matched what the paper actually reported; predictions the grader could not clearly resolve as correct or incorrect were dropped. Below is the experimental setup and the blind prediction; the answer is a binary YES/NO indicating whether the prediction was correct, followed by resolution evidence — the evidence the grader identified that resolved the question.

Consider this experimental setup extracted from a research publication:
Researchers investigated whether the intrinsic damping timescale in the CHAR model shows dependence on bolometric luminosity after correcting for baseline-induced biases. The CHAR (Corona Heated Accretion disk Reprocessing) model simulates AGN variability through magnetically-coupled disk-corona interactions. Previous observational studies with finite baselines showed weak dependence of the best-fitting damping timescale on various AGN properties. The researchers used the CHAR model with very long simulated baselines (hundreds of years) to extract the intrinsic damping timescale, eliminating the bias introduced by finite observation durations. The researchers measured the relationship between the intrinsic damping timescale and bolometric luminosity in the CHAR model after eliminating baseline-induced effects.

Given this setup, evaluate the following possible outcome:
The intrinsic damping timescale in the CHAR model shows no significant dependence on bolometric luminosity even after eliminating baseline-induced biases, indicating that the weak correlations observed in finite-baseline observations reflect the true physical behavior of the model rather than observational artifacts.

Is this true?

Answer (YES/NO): NO